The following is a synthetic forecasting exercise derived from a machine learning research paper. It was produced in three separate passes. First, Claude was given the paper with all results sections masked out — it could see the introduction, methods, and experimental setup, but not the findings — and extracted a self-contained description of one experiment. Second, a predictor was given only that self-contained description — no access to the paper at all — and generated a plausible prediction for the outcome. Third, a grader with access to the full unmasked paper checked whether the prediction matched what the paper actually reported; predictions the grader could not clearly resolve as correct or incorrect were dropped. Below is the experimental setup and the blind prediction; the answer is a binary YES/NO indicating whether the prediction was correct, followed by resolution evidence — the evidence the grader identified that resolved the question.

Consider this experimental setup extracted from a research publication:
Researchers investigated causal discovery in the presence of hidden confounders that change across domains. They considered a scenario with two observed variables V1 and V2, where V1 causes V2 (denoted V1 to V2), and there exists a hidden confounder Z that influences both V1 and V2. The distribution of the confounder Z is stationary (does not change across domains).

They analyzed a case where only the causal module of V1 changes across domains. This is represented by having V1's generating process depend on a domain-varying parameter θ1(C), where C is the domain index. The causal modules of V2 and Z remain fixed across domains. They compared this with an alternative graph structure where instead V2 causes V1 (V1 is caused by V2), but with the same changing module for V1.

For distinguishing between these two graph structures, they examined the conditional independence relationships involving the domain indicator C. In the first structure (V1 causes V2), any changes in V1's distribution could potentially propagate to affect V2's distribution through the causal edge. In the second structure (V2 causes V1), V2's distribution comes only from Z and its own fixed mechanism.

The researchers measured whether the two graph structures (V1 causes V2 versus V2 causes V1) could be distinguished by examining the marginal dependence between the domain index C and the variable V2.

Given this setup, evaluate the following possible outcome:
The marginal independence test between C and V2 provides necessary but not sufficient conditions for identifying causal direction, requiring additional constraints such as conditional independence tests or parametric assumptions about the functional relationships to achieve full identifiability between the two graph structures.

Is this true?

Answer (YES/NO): NO